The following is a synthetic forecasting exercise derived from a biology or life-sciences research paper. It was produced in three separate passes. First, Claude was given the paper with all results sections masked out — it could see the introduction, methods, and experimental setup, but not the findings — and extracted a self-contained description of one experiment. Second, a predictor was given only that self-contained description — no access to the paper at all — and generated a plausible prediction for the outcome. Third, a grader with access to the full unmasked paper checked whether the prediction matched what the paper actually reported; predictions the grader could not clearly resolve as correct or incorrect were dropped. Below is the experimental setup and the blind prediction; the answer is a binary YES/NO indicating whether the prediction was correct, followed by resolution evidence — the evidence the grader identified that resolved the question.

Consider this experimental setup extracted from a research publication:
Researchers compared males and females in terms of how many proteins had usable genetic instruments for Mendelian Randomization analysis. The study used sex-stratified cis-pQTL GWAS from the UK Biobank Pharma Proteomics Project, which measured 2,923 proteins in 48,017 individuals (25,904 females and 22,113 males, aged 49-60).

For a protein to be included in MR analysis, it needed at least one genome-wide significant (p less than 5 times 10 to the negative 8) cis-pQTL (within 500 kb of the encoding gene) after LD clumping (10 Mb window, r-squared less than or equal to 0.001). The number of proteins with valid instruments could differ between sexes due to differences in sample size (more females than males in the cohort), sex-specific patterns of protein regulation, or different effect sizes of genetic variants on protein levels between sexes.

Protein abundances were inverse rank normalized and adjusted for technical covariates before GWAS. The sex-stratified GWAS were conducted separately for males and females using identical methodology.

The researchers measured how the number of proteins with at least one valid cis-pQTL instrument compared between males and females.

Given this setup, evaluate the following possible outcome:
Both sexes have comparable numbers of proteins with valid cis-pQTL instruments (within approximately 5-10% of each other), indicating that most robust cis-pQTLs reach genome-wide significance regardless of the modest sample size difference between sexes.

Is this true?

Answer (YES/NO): YES